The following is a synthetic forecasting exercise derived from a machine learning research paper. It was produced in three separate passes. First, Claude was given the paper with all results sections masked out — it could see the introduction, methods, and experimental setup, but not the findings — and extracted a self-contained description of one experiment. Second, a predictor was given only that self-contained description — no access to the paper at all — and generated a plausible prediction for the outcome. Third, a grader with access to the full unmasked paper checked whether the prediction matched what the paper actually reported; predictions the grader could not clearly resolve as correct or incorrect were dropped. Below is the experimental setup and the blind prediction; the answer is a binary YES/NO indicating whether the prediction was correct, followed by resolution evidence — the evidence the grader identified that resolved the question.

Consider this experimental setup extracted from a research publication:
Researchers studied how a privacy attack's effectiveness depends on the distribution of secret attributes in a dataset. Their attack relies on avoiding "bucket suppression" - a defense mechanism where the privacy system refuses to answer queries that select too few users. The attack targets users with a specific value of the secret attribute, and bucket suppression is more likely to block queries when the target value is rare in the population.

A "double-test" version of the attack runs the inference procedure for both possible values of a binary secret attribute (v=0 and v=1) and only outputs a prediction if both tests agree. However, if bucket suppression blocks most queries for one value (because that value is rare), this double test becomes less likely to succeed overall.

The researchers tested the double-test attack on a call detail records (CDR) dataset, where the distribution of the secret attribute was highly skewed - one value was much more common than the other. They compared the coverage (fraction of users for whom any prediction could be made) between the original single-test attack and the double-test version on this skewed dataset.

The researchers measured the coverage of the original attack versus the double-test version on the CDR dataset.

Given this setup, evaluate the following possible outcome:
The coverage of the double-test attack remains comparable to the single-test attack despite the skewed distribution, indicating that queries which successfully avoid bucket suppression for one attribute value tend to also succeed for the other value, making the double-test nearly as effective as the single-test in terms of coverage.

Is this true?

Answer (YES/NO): NO